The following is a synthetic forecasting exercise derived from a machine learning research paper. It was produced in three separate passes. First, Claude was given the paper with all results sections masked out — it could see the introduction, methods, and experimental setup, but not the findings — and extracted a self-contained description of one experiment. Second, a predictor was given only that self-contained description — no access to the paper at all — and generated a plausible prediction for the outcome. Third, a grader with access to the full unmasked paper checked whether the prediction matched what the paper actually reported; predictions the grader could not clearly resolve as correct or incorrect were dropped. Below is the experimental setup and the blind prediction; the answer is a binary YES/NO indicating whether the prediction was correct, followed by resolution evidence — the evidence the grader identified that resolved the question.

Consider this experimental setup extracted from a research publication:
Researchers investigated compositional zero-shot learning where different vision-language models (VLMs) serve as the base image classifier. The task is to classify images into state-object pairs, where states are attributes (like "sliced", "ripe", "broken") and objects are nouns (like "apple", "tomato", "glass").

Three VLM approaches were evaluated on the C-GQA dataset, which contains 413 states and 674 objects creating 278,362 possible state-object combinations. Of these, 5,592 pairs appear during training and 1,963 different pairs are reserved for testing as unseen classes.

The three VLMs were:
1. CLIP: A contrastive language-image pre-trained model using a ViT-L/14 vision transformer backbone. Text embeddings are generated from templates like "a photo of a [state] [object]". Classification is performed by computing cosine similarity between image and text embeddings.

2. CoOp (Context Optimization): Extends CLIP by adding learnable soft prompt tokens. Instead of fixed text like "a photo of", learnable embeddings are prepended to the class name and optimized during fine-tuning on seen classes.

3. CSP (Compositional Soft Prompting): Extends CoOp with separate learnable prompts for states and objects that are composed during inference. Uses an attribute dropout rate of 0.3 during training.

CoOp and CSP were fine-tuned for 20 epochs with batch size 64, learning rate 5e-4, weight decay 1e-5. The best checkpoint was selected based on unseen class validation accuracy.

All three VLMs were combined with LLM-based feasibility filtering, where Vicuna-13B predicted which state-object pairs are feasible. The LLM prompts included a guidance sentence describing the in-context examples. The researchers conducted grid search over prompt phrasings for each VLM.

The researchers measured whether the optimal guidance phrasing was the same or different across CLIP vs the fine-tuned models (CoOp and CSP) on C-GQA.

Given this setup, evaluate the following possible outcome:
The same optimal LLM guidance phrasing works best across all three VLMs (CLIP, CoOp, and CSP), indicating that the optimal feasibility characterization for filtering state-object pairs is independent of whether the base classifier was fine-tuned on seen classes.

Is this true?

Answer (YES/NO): NO